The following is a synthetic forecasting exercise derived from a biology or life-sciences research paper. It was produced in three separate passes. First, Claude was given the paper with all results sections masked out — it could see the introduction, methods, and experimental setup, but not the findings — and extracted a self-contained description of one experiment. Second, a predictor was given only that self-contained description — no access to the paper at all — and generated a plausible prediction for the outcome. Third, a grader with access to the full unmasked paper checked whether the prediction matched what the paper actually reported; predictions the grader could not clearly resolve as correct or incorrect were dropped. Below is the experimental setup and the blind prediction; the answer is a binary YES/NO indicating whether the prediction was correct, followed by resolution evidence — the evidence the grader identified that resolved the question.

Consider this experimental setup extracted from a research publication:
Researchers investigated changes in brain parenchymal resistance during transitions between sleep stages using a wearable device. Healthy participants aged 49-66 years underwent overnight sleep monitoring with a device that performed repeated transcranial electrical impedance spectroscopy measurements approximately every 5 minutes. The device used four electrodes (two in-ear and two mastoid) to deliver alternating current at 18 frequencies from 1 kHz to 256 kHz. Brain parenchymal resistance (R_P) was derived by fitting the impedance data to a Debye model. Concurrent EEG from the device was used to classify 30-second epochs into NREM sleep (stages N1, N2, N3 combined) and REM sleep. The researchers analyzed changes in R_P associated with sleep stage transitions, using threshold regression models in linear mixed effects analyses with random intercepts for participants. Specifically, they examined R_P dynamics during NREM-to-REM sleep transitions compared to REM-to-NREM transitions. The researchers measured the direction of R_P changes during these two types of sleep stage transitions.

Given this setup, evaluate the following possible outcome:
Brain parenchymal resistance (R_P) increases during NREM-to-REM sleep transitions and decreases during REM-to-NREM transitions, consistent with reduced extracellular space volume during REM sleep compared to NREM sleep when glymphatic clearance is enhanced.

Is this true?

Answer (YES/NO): NO